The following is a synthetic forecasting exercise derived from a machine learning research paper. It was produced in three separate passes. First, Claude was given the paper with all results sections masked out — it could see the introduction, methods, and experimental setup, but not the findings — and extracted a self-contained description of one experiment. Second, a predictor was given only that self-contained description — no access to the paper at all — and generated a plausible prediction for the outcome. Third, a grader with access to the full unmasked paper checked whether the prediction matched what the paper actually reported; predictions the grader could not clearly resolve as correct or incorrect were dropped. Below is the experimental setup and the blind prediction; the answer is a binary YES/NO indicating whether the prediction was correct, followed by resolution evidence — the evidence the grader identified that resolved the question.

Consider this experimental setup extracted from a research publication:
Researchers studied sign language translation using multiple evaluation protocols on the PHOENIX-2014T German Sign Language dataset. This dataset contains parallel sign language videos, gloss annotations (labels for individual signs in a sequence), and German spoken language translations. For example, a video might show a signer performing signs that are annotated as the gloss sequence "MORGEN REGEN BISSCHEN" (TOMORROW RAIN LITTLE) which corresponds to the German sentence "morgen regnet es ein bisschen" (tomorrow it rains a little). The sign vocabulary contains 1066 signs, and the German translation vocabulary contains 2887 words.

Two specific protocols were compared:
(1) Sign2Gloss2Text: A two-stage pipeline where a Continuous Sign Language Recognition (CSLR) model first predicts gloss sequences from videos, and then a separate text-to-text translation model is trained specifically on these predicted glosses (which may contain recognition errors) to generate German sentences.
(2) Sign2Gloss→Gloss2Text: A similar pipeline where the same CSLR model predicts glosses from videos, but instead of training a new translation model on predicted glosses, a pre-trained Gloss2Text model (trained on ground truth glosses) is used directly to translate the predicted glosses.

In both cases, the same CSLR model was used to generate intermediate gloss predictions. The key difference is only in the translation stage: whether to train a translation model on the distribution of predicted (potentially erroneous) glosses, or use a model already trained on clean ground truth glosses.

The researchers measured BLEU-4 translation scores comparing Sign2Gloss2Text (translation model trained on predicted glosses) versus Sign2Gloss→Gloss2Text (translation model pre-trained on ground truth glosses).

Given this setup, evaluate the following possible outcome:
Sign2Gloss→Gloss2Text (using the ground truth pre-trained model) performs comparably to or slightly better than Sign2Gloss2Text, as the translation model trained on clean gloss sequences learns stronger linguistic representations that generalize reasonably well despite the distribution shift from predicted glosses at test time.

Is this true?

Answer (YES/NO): NO